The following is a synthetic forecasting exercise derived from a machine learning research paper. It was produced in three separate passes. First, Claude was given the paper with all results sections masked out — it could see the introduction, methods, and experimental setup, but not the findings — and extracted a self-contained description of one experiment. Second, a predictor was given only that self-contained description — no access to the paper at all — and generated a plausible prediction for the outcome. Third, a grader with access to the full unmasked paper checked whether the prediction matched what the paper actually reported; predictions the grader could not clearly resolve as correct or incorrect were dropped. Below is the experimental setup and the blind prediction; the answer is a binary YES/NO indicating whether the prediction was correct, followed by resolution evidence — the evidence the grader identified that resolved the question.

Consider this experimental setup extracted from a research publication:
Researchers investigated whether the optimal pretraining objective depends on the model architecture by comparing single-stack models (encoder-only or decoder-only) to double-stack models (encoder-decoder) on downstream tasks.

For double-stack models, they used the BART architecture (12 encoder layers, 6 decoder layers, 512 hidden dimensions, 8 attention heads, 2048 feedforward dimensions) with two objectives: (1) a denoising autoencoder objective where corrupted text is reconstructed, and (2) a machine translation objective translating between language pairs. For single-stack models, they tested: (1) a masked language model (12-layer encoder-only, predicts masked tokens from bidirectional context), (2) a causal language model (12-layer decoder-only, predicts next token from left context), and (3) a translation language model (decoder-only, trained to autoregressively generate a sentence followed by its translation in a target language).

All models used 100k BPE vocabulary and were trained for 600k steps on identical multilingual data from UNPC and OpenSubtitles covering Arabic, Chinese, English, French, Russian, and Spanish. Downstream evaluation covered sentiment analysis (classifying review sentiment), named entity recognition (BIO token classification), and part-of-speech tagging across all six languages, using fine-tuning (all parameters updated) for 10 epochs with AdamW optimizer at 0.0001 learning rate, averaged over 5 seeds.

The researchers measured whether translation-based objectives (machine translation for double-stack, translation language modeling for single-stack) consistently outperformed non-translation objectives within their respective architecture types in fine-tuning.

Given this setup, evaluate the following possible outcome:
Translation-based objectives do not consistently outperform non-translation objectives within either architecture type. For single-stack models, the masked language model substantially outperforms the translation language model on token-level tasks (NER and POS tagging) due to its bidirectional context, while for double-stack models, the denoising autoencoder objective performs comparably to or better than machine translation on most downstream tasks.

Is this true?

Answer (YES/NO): NO